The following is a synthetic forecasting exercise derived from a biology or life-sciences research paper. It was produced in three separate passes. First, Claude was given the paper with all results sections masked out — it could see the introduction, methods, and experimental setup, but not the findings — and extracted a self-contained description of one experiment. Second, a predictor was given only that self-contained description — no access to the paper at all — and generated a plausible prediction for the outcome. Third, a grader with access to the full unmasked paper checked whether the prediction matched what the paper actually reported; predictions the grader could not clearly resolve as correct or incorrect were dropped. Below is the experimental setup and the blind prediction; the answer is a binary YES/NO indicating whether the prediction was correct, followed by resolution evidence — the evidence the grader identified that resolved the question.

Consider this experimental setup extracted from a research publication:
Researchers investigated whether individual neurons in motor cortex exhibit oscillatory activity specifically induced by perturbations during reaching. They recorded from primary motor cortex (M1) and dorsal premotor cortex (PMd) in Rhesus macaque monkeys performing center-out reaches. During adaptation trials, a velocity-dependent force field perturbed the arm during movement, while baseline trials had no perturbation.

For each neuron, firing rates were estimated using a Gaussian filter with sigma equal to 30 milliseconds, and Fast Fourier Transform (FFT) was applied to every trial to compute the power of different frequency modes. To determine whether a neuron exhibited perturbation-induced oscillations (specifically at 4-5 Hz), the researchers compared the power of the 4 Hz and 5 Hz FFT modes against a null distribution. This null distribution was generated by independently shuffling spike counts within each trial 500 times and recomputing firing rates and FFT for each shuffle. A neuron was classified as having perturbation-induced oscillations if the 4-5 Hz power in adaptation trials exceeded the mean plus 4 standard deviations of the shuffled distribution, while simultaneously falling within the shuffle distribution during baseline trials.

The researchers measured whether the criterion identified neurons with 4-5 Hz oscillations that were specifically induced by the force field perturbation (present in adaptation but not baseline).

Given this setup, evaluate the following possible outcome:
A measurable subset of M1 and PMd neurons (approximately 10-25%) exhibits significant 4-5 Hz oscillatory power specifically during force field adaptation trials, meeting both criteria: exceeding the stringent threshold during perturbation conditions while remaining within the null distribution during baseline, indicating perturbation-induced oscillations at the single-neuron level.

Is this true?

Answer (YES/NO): NO